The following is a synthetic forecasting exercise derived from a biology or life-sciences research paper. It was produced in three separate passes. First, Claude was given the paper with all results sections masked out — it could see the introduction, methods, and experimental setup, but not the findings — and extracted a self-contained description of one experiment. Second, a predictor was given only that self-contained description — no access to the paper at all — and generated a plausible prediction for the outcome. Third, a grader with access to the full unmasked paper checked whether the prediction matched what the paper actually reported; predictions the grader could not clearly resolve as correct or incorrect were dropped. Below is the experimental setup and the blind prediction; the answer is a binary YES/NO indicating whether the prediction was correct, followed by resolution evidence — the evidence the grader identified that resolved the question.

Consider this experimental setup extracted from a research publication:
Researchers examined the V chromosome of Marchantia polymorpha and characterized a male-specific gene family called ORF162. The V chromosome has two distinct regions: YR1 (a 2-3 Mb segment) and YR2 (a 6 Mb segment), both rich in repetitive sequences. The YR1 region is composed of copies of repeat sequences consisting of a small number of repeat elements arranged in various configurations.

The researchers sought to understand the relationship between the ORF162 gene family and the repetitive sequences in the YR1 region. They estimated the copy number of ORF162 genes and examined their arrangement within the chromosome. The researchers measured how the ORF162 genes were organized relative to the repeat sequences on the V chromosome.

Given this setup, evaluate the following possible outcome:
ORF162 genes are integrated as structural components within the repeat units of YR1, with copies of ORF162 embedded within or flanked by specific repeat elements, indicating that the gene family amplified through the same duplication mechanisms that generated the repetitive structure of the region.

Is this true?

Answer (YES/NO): YES